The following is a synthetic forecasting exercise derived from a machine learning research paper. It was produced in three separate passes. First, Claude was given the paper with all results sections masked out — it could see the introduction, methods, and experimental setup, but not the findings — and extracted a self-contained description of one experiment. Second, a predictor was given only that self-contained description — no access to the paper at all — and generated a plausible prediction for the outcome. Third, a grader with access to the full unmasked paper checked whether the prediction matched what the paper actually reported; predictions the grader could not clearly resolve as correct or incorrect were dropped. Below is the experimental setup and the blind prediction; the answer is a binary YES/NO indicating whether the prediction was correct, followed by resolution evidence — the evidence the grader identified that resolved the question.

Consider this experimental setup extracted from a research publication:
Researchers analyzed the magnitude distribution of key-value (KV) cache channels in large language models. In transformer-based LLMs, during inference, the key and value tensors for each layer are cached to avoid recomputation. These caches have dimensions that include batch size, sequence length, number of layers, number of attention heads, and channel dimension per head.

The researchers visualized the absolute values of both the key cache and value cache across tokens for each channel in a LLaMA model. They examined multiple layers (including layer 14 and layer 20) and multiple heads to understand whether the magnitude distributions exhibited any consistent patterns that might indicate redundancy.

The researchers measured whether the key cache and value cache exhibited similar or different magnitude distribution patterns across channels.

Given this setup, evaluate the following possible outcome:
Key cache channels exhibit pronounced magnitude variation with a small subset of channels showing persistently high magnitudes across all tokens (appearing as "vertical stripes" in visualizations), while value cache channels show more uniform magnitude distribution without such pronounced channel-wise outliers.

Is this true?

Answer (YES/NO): YES